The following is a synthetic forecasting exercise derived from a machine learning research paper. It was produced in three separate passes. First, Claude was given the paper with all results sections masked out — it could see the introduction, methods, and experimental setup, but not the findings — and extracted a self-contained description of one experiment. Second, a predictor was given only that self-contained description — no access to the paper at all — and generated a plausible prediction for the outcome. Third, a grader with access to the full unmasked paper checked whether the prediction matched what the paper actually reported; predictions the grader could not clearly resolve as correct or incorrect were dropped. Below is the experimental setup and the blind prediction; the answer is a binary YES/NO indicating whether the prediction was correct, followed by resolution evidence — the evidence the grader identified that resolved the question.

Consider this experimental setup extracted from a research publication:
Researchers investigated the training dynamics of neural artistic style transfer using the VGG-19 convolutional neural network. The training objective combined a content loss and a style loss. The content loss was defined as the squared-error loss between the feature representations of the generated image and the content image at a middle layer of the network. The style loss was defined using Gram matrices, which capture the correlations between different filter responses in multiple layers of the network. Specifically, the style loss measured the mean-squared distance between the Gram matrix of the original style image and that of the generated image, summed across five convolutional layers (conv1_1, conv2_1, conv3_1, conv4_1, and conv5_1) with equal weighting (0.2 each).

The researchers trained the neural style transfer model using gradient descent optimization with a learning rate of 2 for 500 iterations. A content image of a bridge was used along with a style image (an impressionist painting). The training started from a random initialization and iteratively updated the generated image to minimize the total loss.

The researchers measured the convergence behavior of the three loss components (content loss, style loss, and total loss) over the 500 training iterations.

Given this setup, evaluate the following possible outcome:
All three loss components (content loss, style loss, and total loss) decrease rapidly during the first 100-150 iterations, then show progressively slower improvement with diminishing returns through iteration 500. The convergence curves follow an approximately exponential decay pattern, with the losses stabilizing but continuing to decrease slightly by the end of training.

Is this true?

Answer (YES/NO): NO